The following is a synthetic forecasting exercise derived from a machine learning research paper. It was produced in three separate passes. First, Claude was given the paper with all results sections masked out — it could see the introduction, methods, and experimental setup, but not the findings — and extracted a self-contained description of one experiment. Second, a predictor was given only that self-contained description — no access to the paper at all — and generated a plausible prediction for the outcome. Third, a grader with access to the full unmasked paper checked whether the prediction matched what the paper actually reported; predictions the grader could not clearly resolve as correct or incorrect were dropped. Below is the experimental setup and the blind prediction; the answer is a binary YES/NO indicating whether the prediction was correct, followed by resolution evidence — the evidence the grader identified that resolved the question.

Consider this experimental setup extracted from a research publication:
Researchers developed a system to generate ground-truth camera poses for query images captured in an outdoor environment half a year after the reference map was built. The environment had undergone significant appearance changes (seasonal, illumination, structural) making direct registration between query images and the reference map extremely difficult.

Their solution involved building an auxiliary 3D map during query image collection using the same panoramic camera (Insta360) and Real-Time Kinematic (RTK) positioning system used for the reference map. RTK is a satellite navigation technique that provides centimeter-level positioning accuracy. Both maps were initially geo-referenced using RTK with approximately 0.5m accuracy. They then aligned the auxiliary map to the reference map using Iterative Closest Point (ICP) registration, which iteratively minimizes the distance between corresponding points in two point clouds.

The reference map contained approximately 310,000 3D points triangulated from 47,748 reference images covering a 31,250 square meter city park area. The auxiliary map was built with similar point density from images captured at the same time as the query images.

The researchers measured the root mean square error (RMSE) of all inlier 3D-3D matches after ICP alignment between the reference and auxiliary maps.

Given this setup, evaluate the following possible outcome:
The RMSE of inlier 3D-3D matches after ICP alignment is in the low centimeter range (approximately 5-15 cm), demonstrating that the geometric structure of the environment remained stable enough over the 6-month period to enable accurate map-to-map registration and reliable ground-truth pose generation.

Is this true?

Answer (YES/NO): NO